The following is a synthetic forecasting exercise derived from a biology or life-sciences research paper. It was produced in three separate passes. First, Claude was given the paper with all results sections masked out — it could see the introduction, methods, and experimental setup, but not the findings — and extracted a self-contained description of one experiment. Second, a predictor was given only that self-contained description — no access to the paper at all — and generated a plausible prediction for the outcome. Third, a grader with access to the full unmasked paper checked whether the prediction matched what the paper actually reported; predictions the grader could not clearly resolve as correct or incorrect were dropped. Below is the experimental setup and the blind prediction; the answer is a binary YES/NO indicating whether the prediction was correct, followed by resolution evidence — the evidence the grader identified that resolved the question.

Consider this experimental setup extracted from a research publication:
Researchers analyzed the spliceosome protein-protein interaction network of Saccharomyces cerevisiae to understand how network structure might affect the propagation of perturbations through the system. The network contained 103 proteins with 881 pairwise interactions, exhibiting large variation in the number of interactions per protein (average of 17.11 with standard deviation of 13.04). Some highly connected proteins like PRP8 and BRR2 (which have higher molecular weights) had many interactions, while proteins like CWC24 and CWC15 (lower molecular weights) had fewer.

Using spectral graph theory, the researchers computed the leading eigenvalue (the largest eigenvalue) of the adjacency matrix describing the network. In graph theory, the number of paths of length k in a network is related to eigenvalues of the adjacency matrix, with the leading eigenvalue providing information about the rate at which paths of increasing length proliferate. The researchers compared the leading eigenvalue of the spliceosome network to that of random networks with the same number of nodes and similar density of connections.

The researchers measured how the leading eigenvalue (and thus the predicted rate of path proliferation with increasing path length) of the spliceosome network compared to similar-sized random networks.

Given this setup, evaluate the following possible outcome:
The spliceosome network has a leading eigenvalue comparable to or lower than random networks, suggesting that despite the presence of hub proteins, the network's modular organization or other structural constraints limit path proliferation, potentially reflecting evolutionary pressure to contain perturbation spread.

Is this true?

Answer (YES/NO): NO